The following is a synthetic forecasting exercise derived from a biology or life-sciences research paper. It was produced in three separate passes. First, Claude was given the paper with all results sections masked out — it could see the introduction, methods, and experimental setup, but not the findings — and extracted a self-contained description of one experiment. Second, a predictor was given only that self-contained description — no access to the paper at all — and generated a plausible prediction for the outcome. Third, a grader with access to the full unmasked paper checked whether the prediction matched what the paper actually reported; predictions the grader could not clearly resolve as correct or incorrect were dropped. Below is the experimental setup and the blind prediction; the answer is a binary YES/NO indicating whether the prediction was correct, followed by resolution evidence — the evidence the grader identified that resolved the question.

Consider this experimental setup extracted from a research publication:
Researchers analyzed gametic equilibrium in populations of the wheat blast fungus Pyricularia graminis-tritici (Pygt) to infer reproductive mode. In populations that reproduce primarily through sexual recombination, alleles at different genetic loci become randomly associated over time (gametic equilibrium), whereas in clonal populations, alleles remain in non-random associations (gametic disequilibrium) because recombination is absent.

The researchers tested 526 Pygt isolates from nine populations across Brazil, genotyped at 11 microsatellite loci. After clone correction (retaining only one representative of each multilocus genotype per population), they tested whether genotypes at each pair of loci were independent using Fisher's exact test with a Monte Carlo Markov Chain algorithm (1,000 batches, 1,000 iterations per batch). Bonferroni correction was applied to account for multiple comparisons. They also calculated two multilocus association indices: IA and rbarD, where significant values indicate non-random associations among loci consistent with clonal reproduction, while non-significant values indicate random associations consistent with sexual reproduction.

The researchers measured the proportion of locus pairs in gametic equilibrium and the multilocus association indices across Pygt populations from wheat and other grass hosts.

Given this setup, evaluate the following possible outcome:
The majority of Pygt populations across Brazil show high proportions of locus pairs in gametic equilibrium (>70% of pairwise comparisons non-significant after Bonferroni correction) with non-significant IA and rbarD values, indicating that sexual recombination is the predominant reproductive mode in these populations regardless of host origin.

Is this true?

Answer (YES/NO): YES